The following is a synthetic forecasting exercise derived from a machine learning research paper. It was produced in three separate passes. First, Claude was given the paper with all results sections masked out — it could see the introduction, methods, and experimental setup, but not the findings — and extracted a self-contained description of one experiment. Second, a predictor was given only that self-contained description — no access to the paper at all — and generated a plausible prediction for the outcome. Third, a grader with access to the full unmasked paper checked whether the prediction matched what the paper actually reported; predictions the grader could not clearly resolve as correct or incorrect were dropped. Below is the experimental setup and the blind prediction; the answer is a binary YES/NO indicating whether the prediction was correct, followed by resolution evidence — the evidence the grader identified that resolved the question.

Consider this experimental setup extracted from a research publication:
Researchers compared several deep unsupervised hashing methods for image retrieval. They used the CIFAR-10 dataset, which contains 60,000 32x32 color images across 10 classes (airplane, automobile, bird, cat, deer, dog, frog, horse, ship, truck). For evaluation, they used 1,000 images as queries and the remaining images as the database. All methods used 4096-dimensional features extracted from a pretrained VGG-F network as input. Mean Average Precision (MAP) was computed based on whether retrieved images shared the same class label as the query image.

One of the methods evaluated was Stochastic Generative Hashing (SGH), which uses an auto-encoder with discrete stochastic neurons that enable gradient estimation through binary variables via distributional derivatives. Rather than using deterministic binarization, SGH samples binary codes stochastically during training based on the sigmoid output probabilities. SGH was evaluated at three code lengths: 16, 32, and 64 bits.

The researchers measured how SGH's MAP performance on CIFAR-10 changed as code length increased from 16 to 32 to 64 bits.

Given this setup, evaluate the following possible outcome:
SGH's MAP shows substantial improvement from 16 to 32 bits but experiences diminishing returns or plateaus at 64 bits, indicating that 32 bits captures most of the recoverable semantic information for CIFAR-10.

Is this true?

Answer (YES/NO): NO